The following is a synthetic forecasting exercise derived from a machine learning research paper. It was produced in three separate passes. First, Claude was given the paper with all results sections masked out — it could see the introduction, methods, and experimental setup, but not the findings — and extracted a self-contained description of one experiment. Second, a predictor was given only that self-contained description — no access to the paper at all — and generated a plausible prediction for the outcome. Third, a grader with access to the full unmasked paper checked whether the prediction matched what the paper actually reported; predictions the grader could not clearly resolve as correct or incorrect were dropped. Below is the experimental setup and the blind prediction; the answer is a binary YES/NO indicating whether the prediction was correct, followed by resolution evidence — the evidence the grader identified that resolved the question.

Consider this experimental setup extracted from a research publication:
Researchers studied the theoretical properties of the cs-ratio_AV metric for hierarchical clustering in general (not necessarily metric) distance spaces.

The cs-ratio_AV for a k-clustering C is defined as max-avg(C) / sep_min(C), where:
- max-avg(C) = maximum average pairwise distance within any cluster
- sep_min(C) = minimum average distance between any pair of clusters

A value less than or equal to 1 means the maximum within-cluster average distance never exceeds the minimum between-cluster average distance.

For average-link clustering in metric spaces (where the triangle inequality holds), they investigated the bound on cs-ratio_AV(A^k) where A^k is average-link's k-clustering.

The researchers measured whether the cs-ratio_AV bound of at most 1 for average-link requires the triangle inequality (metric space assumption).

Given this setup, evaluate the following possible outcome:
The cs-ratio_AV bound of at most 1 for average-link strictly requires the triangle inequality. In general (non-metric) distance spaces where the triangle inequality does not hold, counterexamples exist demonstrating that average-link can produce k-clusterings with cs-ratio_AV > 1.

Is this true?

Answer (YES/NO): NO